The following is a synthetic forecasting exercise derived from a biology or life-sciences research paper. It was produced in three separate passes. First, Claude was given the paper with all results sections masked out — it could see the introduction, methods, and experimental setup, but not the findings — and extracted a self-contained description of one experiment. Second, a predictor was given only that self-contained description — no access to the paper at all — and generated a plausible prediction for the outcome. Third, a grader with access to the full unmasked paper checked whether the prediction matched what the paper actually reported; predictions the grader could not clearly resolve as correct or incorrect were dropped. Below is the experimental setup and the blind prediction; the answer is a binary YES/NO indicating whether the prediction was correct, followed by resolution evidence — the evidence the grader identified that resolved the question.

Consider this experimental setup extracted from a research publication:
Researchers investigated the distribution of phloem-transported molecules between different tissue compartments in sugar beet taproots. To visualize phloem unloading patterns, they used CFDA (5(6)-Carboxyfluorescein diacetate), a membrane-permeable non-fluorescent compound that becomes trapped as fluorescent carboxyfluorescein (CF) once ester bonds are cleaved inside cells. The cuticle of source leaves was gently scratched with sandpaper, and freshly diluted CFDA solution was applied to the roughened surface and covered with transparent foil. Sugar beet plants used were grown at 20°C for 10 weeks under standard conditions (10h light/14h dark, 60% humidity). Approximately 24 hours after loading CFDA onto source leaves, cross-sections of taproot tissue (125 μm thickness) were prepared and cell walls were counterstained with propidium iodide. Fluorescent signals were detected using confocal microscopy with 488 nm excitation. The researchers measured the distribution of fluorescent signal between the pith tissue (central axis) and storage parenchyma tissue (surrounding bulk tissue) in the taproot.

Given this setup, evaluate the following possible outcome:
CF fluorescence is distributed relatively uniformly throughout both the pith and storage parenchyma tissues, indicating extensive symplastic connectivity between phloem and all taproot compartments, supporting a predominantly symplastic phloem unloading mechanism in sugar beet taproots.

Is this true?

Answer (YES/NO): NO